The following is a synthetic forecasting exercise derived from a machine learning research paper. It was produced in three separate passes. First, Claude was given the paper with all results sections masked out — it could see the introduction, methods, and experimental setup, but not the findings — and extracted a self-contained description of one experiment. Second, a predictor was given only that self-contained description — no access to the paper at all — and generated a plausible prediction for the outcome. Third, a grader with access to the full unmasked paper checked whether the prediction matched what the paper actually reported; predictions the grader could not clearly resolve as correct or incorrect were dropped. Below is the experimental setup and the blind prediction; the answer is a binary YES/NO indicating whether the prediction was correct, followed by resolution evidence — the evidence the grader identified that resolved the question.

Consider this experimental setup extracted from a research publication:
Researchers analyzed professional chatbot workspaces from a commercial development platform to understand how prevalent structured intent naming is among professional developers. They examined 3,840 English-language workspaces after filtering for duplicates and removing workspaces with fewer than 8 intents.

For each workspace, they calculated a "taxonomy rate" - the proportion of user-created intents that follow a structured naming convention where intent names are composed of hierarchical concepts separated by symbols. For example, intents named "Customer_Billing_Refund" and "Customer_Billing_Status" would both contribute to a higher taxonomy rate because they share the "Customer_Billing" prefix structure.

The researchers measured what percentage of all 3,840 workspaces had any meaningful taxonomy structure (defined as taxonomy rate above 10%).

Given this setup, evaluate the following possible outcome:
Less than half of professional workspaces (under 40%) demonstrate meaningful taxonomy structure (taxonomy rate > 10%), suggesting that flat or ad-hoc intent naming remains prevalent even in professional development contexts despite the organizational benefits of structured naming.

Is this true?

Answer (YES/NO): NO